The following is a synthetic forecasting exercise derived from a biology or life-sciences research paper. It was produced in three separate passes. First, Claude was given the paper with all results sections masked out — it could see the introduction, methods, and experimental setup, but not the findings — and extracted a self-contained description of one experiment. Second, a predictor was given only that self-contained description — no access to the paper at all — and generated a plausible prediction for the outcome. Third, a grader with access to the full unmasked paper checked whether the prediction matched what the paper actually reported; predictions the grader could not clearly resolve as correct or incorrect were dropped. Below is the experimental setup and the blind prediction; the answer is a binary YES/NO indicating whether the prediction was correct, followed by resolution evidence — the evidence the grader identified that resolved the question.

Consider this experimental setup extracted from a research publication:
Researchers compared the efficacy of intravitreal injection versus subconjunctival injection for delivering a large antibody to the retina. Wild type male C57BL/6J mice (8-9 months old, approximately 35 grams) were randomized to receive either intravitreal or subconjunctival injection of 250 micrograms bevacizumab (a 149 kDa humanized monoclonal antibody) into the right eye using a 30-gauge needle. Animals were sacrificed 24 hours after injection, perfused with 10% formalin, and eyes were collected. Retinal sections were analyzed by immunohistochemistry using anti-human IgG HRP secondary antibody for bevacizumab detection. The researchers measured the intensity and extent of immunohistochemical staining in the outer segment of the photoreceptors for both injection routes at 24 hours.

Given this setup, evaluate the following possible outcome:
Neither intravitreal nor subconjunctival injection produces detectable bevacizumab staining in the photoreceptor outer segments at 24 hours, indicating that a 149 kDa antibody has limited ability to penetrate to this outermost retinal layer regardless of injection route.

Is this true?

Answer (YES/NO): NO